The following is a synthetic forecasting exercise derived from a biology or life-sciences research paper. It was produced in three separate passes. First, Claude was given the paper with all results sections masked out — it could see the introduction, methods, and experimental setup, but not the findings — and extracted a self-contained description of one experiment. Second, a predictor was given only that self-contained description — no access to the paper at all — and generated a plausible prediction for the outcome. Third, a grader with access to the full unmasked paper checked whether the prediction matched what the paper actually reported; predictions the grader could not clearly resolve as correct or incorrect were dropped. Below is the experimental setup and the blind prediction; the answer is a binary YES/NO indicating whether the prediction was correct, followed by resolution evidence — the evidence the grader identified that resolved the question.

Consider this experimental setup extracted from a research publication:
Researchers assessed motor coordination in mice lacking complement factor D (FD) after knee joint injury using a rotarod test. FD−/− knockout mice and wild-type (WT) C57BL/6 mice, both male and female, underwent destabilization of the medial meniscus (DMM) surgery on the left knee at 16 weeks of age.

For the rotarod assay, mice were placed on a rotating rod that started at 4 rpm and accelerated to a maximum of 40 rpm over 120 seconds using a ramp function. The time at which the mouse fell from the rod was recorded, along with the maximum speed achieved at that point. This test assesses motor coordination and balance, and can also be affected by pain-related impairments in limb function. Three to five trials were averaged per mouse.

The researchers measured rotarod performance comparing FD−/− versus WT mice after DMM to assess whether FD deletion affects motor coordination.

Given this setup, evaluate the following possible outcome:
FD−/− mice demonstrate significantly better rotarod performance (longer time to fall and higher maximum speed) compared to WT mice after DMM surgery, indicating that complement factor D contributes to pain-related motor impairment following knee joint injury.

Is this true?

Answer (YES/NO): NO